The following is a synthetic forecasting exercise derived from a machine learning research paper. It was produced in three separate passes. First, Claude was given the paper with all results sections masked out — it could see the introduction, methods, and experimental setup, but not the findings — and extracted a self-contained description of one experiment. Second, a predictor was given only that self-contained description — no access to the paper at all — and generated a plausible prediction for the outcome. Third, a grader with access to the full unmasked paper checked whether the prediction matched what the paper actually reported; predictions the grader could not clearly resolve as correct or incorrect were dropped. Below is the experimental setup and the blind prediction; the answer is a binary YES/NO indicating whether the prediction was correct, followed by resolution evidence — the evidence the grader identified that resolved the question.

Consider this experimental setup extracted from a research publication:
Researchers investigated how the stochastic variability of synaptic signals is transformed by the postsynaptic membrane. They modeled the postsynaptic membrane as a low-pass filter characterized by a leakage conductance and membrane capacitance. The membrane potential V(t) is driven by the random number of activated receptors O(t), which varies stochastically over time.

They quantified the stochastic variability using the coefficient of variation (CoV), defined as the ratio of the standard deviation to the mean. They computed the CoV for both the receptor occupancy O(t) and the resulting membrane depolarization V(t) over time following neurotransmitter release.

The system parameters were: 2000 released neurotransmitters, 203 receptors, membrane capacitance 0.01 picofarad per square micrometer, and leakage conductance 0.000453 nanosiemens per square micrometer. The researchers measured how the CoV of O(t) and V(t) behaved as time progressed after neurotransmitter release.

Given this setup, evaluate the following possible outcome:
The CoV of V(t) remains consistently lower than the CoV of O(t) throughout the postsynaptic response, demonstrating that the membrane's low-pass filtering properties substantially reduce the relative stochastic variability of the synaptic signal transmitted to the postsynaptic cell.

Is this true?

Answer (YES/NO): YES